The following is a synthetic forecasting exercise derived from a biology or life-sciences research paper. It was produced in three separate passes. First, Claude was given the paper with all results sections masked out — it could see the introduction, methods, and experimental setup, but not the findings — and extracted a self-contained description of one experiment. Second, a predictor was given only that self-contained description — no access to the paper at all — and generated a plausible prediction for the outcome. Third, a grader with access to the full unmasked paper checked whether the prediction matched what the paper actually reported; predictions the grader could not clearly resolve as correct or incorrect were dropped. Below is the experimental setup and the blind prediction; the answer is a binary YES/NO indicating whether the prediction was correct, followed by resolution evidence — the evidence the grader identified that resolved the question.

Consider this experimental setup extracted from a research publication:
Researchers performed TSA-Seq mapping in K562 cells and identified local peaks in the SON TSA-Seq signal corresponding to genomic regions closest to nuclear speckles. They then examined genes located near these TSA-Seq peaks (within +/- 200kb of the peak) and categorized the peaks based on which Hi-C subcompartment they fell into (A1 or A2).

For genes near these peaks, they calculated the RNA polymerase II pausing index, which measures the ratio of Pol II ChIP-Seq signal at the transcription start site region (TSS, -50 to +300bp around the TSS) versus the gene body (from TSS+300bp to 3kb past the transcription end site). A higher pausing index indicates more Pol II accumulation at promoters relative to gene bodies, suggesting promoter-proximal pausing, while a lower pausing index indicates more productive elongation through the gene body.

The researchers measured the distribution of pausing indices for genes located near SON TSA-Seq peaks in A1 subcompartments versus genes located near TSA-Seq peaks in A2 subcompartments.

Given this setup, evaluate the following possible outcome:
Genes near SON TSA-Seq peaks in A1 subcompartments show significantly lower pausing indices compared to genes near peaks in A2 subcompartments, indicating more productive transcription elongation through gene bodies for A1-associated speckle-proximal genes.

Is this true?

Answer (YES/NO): YES